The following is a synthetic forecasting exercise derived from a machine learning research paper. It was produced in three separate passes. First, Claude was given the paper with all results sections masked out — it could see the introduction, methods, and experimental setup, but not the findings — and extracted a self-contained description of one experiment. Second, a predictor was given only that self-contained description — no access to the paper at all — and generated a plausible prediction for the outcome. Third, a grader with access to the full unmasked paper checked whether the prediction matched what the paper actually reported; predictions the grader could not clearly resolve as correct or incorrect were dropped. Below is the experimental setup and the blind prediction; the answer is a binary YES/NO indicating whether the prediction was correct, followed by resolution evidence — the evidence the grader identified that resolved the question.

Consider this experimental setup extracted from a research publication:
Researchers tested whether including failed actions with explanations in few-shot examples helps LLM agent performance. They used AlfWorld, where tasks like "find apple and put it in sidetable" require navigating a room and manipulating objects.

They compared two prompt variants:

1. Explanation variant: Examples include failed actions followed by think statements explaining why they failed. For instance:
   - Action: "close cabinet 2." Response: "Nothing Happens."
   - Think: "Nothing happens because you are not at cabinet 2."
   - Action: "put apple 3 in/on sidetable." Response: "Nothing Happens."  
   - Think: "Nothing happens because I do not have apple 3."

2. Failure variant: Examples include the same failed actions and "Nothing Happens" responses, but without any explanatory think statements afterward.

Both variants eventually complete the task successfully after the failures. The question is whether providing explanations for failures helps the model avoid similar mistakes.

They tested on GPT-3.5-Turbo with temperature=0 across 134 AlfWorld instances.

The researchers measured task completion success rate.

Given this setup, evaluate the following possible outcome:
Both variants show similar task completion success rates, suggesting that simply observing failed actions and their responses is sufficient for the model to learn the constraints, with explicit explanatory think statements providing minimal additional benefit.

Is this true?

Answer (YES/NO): YES